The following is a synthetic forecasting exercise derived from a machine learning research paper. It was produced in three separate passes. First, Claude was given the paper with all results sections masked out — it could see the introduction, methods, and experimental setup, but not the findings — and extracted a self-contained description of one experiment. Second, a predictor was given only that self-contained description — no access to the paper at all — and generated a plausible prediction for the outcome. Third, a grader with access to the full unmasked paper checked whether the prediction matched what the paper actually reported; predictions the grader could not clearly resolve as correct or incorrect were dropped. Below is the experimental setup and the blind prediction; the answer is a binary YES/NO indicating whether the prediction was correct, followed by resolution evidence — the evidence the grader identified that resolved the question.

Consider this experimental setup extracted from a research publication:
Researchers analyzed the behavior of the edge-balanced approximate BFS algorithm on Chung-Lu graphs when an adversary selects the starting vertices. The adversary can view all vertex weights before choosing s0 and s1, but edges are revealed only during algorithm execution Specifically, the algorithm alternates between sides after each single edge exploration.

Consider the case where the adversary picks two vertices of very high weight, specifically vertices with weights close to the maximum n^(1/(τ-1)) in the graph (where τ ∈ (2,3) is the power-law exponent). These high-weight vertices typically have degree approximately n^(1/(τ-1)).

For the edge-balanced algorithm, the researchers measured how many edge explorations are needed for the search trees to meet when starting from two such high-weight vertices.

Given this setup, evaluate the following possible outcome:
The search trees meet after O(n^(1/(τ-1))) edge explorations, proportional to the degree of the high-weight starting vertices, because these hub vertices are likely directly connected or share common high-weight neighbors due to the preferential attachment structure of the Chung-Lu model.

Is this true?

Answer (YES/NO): NO